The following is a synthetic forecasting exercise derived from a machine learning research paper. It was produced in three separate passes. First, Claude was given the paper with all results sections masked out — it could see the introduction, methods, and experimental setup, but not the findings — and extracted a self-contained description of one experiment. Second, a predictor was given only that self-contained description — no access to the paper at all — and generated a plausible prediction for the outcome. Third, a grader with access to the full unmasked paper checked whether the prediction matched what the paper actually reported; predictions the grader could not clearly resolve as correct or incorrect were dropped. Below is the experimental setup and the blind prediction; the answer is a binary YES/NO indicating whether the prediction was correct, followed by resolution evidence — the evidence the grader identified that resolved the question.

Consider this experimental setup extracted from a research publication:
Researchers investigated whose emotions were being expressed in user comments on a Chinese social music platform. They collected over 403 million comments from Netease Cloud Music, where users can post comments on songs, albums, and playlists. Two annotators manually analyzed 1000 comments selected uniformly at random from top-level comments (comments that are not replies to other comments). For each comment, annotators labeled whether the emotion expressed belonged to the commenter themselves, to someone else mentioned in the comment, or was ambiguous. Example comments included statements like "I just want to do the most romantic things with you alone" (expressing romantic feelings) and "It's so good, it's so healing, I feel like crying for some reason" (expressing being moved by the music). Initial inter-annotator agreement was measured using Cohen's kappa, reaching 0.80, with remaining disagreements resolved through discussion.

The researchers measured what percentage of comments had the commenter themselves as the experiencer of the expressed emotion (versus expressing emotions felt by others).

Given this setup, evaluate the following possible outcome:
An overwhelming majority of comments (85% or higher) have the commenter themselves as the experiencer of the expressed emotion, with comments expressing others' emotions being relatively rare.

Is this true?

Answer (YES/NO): YES